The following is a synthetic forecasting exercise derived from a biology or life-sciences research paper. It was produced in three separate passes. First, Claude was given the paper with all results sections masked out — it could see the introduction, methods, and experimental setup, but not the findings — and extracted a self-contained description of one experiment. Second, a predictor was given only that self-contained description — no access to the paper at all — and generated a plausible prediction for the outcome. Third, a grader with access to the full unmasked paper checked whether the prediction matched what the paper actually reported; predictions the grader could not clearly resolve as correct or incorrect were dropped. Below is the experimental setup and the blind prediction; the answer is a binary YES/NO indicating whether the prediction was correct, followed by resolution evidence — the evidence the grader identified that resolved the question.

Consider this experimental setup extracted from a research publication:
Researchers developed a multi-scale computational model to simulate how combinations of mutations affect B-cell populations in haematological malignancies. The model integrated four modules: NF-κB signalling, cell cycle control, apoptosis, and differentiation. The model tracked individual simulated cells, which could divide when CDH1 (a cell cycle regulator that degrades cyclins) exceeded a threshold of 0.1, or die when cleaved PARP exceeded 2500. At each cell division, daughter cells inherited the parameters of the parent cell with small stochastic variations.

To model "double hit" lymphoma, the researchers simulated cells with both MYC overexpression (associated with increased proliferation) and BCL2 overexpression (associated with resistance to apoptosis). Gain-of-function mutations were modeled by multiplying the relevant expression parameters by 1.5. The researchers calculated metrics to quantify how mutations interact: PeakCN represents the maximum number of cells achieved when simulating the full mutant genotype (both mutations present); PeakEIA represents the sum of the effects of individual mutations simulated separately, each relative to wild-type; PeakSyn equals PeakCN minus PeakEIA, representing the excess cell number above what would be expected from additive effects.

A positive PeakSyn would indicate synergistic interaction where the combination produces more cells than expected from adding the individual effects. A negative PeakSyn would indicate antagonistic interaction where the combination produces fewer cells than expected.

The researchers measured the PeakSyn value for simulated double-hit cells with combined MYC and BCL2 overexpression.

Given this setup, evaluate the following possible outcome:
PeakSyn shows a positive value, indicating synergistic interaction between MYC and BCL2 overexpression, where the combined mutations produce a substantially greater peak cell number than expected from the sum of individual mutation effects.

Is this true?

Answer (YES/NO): NO